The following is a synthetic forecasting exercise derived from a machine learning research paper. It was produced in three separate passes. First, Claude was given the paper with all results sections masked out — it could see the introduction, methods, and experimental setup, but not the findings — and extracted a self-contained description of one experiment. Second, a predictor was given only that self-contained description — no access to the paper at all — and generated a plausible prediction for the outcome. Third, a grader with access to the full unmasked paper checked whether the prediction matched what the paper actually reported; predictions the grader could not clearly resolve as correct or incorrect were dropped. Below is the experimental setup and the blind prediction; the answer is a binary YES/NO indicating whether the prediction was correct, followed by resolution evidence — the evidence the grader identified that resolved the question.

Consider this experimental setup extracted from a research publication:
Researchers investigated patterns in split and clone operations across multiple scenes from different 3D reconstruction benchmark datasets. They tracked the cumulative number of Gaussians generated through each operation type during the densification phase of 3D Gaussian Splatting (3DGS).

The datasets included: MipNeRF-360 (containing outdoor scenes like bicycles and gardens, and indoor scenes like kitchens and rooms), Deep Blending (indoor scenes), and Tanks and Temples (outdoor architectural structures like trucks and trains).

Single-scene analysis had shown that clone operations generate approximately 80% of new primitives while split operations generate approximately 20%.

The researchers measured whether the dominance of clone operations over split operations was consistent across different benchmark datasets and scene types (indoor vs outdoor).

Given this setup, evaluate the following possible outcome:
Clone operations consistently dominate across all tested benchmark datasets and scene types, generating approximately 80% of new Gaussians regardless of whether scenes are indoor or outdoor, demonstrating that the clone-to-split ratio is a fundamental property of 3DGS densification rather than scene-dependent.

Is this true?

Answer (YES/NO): YES